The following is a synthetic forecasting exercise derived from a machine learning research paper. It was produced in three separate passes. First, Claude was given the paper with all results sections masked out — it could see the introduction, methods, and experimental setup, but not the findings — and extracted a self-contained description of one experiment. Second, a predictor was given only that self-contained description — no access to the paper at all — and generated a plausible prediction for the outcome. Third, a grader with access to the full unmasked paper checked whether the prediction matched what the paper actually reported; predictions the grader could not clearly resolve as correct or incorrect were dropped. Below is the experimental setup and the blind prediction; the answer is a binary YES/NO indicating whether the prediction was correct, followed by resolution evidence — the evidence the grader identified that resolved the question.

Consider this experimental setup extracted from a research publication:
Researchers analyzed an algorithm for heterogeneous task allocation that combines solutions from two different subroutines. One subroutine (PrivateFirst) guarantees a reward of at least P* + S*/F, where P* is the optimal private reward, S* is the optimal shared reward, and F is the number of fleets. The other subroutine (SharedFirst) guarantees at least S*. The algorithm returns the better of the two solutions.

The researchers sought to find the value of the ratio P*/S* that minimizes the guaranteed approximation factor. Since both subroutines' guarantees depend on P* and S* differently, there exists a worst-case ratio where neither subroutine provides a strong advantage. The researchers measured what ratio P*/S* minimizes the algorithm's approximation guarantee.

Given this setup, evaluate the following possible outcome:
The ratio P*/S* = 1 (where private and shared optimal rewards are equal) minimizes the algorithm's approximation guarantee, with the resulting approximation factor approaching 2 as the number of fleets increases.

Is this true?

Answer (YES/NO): NO